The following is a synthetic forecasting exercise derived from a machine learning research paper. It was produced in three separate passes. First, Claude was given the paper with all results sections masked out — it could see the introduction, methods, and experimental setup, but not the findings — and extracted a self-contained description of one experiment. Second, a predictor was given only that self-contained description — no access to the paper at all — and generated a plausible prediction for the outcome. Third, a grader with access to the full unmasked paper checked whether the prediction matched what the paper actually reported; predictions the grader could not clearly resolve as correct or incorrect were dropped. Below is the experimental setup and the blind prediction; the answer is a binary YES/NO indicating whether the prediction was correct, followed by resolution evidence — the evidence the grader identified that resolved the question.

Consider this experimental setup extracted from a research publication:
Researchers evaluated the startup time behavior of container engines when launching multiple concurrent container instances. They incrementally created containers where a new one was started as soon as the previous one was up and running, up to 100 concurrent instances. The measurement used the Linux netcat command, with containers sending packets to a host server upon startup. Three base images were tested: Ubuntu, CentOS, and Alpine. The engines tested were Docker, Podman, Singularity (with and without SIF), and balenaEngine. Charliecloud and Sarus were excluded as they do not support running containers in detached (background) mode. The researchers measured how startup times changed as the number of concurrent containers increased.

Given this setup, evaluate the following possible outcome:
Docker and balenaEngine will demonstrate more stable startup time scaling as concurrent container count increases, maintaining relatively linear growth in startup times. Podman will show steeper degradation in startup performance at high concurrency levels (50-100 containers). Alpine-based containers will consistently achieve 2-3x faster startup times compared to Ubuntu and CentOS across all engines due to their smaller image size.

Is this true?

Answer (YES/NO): NO